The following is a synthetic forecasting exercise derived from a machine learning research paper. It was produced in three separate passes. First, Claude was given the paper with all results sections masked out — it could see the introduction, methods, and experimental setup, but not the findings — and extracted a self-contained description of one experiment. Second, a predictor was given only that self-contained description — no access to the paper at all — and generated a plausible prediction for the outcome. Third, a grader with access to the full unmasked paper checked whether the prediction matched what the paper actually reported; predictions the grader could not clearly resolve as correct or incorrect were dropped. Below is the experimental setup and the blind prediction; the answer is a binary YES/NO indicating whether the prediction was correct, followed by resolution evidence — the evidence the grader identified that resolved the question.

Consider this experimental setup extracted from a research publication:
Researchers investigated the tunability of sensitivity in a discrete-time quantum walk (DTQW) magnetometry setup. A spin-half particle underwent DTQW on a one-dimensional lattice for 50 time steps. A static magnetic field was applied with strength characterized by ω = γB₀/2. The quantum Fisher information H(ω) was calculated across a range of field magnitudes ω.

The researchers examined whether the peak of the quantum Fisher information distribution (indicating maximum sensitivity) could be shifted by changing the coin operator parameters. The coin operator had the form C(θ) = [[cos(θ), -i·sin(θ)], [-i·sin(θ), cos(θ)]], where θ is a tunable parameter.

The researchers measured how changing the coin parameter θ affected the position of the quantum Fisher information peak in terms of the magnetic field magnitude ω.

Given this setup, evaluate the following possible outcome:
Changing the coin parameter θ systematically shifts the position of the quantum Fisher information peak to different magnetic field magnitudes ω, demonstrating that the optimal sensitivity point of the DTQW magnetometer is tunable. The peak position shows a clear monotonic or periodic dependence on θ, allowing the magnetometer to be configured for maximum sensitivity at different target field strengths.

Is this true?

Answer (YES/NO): YES